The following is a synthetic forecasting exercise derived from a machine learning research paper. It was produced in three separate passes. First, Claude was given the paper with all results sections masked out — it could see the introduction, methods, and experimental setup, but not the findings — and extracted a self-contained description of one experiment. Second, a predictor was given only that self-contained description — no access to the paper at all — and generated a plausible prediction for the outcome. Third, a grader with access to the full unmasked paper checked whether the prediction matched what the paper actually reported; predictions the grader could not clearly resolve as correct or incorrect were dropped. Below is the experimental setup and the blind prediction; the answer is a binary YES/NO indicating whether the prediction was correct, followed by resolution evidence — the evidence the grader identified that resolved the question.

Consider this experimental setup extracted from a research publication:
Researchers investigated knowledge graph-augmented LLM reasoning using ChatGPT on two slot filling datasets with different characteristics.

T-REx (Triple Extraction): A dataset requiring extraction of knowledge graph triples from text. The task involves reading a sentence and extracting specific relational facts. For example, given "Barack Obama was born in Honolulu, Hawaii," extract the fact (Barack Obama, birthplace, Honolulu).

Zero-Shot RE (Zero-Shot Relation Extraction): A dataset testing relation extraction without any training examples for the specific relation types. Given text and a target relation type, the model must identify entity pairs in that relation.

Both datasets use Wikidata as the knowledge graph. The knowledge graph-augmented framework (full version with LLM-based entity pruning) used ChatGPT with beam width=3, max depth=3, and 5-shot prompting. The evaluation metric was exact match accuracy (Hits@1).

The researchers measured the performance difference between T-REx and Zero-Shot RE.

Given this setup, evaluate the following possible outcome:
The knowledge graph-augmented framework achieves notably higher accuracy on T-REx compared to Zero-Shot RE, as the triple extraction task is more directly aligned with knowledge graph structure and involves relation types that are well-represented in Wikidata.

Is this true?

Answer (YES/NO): NO